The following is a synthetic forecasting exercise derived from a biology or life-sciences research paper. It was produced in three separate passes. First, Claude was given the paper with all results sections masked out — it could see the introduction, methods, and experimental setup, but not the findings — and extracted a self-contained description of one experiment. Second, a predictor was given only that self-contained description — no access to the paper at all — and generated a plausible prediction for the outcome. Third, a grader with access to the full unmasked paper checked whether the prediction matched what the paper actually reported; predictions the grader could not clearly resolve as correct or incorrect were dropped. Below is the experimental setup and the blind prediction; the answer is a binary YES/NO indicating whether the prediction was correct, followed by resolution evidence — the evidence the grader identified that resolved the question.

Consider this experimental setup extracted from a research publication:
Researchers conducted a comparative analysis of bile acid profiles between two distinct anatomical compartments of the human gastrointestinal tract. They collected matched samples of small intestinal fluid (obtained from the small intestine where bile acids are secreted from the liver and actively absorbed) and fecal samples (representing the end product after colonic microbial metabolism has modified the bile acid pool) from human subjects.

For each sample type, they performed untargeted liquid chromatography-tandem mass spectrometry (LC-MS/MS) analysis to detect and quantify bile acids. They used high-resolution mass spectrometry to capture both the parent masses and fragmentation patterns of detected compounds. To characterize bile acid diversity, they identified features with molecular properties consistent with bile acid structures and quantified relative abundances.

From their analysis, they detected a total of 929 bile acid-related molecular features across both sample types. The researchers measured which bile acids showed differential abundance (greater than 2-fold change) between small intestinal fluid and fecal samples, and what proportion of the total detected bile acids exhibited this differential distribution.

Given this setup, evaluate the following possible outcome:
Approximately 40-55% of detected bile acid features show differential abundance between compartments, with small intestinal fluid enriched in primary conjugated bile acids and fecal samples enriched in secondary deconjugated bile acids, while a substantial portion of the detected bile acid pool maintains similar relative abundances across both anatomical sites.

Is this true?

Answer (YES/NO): NO